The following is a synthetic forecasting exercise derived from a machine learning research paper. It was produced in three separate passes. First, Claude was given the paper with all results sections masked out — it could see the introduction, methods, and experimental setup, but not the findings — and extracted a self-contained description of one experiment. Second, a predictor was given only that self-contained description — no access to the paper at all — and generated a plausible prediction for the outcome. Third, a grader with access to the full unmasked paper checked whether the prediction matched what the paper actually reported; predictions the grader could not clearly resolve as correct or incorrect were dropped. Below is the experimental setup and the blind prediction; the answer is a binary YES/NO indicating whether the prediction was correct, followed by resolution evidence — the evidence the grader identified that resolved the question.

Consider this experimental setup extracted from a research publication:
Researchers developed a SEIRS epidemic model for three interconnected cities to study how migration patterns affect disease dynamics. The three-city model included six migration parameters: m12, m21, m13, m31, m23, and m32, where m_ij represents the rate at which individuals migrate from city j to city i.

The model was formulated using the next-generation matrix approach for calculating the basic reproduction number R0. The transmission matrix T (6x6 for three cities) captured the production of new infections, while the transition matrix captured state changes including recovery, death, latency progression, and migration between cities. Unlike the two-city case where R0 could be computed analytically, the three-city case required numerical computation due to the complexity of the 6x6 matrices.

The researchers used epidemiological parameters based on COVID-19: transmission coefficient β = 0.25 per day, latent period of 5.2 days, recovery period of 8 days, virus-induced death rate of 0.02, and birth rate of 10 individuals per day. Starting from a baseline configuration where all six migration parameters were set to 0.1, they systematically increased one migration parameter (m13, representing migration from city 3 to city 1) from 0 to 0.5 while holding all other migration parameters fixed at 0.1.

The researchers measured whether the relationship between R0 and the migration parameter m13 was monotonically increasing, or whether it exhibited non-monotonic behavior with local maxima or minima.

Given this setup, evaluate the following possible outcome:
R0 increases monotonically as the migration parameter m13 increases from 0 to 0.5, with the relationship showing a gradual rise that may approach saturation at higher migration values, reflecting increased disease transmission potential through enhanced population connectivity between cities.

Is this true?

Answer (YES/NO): NO